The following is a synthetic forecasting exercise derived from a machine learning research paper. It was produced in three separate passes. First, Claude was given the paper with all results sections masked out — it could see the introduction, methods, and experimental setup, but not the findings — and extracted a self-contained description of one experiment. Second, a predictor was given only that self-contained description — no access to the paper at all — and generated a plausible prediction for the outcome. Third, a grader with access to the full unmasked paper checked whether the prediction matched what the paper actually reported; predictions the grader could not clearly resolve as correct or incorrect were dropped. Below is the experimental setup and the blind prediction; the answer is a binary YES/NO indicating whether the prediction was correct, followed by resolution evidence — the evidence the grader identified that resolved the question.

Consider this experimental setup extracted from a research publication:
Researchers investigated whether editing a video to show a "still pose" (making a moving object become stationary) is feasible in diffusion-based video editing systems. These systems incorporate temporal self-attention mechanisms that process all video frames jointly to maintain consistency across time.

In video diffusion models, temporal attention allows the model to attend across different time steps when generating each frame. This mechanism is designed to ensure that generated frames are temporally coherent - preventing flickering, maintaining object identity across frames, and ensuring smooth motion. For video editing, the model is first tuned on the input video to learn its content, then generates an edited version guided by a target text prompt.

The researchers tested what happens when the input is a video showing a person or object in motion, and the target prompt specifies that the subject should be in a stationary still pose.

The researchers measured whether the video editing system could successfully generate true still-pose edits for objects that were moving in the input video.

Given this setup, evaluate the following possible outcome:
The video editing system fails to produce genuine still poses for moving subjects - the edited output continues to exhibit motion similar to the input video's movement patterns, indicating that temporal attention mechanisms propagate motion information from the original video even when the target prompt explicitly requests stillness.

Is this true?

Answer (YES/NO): YES